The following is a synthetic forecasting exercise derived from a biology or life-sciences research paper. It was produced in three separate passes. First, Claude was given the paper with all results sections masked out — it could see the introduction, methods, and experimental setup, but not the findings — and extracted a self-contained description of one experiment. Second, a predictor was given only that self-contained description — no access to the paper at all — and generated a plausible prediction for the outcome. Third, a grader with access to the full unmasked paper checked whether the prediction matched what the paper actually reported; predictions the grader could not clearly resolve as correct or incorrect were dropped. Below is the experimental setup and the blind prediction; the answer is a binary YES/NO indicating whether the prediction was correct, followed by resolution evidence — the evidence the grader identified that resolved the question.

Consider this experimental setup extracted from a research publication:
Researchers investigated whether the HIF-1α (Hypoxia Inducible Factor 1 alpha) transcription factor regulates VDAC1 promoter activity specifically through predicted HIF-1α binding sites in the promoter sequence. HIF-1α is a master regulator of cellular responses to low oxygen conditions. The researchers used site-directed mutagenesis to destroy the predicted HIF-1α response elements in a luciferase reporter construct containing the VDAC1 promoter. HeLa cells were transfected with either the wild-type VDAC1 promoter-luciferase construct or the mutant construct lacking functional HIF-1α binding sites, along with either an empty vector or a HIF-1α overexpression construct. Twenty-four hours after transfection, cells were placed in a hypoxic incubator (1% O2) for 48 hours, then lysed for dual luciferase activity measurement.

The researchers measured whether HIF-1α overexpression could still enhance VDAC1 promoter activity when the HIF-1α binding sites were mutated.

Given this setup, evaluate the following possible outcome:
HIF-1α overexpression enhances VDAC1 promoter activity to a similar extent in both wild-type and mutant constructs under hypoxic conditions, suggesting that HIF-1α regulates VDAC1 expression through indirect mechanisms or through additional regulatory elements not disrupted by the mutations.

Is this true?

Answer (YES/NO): YES